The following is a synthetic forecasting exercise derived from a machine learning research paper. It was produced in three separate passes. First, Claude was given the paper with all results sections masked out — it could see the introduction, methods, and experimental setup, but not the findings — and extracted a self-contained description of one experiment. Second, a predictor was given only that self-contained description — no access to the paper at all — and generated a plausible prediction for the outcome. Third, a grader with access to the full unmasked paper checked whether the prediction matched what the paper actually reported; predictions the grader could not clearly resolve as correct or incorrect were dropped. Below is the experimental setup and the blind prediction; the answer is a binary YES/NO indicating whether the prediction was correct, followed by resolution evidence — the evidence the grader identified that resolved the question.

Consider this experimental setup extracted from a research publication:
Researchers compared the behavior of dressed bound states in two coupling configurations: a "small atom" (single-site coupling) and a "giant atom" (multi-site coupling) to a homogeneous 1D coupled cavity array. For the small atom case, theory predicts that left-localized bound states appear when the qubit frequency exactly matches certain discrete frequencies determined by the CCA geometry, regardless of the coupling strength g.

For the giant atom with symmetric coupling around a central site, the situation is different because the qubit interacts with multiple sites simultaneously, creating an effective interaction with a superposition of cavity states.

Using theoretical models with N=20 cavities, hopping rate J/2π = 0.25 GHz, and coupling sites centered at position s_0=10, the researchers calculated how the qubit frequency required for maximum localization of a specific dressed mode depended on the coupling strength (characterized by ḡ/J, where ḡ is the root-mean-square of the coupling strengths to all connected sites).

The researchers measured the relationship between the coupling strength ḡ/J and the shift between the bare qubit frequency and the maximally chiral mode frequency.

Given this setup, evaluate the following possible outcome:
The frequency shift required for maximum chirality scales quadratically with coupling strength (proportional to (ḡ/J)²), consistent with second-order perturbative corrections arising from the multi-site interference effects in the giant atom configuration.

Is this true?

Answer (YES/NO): YES